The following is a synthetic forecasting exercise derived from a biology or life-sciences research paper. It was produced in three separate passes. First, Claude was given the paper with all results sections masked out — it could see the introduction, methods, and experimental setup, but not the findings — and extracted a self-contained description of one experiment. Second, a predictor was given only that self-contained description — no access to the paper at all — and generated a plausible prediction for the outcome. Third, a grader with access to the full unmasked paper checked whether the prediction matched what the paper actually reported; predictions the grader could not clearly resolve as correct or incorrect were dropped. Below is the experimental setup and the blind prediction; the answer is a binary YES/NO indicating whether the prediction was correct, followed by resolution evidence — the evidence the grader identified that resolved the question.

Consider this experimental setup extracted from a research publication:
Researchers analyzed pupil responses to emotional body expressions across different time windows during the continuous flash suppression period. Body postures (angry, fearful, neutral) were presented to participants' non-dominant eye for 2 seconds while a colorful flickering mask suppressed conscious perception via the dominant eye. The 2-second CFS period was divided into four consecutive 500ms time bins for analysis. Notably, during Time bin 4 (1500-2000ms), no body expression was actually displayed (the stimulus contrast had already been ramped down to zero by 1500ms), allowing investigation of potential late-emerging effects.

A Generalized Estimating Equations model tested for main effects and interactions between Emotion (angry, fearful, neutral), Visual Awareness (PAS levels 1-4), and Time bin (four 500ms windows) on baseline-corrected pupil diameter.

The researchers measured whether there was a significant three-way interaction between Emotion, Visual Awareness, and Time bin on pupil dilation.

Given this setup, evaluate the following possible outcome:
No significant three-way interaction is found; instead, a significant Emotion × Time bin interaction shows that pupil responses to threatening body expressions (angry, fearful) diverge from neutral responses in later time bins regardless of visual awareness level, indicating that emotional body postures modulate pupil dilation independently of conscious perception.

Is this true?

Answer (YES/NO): NO